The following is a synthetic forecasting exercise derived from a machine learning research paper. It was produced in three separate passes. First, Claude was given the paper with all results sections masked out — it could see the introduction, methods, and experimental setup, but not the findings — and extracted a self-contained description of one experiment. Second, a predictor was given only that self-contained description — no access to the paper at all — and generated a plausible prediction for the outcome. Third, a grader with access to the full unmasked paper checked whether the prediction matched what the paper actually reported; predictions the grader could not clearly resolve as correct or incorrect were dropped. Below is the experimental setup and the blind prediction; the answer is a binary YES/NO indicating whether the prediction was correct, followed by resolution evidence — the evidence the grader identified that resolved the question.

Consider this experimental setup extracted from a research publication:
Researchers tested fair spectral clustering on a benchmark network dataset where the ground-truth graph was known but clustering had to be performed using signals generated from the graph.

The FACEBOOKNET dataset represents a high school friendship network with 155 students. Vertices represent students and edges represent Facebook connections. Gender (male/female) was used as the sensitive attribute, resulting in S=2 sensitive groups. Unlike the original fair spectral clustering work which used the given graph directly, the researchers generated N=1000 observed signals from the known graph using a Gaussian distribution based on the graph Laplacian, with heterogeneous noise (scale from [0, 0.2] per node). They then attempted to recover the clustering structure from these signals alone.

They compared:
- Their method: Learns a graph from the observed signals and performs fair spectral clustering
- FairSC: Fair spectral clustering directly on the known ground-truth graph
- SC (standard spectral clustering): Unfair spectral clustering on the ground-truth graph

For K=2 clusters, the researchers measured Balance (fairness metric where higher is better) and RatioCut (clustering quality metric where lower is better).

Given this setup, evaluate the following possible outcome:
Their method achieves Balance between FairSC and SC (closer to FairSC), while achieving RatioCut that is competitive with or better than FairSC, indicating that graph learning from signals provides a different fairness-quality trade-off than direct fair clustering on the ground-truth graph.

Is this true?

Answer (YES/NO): NO